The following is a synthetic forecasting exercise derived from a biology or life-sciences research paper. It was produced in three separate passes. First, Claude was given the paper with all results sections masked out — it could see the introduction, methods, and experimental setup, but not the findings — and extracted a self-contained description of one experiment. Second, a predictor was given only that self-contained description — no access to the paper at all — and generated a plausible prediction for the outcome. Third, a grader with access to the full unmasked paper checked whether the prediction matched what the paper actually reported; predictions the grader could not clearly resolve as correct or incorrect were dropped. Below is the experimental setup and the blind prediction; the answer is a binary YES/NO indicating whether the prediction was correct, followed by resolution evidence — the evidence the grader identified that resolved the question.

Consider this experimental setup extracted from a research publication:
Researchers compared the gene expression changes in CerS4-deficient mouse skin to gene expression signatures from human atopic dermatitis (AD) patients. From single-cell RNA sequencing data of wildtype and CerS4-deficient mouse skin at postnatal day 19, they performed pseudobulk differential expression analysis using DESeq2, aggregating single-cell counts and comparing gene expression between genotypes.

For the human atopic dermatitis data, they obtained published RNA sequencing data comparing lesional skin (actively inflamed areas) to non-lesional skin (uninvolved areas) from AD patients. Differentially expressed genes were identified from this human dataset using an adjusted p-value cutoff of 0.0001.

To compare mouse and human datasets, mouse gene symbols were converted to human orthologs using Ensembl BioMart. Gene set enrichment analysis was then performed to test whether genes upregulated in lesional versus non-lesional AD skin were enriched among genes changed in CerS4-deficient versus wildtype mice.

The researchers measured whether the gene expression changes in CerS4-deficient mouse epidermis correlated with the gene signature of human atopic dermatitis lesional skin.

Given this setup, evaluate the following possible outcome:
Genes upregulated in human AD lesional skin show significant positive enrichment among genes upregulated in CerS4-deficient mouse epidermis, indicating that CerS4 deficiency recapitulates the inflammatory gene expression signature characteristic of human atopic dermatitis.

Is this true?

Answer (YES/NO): YES